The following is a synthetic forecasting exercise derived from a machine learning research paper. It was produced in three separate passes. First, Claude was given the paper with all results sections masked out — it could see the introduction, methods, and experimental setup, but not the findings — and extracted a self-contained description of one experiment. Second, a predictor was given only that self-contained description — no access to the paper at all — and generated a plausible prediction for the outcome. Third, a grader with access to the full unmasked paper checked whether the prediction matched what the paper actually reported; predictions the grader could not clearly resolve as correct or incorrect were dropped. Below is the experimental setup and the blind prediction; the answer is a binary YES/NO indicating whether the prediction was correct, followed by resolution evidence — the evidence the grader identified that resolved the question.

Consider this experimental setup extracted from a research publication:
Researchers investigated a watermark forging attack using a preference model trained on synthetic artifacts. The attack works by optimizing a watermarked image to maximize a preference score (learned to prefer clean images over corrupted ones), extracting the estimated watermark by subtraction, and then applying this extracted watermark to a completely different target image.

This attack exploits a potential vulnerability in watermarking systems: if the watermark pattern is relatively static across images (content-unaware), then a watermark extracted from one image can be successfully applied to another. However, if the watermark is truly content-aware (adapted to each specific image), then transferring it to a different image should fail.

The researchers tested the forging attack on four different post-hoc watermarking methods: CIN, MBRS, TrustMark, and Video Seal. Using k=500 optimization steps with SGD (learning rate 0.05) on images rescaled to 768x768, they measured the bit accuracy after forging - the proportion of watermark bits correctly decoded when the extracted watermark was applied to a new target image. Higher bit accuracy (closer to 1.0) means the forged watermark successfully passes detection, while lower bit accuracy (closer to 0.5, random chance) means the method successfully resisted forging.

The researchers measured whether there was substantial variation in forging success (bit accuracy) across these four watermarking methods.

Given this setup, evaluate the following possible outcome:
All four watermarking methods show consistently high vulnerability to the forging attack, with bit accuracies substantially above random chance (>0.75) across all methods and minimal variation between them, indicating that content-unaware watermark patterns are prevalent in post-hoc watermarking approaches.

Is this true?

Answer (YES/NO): NO